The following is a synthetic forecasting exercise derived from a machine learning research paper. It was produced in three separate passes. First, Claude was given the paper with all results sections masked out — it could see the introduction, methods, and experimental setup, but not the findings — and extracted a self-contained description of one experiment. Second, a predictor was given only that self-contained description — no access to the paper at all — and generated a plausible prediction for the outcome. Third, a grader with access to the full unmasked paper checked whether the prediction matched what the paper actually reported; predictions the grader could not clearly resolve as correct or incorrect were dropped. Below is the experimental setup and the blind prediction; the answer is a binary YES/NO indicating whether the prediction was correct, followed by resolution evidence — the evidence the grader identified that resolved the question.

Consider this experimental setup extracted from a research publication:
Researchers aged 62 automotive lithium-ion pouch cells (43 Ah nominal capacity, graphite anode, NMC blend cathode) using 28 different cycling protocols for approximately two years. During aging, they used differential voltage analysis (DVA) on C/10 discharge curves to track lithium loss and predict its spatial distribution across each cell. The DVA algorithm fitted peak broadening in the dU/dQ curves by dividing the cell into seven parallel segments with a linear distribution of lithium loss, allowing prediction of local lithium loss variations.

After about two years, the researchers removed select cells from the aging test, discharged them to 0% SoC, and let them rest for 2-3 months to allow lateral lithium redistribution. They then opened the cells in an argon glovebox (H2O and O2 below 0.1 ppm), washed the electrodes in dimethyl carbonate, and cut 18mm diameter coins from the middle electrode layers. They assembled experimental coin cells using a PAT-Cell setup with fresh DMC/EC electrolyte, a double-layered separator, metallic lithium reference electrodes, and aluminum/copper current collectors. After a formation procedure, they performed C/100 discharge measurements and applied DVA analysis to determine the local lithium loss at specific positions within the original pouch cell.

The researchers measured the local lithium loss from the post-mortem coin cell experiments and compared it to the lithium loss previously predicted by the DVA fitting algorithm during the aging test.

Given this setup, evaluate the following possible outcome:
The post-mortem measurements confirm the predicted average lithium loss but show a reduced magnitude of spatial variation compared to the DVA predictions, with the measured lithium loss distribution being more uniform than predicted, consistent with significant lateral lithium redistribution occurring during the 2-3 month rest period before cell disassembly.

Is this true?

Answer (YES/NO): NO